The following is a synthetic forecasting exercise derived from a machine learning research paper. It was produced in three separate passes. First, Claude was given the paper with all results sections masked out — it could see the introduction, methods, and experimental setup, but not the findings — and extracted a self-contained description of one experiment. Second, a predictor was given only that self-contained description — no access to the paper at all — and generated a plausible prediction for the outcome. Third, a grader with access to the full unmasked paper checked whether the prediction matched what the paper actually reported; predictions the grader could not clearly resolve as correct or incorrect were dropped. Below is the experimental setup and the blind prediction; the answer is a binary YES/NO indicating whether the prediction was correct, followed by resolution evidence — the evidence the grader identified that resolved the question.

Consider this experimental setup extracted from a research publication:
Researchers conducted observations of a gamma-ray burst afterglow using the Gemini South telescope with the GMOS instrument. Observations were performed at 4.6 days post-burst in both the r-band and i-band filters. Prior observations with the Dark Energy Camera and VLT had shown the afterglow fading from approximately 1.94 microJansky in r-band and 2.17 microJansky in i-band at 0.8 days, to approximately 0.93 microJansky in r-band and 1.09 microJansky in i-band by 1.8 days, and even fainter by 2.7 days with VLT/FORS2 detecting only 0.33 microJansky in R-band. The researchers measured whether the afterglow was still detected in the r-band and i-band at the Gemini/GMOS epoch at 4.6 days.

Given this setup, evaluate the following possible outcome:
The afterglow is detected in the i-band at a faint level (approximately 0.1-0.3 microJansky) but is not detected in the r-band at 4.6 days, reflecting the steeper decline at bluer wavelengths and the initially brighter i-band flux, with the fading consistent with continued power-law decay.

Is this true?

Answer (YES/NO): YES